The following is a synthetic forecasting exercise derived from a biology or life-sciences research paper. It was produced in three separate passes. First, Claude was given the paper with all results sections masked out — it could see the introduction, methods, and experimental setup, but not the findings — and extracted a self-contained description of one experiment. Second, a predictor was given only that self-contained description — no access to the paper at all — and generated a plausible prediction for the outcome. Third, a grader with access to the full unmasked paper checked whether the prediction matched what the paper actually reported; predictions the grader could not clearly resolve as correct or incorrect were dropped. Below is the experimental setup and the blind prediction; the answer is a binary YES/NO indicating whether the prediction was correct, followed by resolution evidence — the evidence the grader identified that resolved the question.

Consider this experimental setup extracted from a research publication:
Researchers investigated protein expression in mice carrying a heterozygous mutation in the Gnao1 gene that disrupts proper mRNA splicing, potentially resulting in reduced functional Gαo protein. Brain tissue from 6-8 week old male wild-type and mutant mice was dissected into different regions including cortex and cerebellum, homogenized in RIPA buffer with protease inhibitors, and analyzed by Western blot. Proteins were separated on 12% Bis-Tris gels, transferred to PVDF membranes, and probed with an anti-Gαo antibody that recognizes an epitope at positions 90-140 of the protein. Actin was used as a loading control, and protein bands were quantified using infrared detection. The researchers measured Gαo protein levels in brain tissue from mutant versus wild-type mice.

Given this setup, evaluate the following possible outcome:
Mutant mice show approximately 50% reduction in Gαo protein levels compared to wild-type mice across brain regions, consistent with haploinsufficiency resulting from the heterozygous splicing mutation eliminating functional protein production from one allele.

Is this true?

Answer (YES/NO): NO